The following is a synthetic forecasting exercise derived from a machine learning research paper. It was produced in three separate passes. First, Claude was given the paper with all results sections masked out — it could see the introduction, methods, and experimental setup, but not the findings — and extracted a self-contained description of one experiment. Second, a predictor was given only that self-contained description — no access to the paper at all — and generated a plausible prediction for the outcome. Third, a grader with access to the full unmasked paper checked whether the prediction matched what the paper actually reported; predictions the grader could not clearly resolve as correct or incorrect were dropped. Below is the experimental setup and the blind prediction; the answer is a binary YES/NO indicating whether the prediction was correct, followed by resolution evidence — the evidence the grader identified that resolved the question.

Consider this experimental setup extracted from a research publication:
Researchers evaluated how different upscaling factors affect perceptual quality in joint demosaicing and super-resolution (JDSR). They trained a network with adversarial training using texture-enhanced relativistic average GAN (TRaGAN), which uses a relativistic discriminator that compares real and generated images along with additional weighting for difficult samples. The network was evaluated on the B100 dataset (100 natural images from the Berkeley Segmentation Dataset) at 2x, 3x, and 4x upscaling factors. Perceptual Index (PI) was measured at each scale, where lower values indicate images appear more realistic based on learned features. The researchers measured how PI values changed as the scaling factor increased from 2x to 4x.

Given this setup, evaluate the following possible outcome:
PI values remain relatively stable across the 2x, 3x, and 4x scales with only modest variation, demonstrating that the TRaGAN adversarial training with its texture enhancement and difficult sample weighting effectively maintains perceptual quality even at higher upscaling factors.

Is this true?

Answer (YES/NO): NO